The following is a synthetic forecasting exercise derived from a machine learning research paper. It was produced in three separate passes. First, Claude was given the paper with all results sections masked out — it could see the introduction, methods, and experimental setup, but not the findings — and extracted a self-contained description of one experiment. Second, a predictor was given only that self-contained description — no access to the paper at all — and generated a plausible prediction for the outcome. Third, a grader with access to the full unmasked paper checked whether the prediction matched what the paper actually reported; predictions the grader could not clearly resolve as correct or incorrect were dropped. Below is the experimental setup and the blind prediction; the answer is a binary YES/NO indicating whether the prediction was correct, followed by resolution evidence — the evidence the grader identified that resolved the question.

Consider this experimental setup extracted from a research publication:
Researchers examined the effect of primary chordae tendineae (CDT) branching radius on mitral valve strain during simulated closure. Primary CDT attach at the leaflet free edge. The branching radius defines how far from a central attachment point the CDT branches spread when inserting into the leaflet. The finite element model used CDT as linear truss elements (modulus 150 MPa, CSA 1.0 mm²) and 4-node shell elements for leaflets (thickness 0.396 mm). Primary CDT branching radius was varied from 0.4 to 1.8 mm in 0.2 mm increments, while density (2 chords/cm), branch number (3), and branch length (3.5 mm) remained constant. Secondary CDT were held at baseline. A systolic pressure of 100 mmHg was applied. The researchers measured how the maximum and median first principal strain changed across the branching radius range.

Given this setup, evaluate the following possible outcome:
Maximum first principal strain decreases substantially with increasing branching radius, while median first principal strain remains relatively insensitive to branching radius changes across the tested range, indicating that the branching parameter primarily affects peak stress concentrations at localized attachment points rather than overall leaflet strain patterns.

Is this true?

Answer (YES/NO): NO